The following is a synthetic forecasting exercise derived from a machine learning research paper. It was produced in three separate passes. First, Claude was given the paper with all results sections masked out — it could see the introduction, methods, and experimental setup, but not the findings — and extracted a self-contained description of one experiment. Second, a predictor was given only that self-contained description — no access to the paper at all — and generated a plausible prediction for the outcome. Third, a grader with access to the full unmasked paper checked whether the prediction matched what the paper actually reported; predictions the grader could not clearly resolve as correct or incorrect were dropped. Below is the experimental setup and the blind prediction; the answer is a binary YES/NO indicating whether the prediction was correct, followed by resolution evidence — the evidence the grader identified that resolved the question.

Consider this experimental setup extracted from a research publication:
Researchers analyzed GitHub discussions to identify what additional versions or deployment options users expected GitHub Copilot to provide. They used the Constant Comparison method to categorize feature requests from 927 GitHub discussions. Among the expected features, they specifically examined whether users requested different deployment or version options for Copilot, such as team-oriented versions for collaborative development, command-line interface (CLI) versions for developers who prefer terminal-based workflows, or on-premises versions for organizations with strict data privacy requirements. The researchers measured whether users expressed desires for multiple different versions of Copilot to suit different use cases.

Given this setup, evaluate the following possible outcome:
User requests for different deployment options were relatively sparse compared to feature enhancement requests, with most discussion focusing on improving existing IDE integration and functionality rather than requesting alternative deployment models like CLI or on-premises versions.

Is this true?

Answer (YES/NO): YES